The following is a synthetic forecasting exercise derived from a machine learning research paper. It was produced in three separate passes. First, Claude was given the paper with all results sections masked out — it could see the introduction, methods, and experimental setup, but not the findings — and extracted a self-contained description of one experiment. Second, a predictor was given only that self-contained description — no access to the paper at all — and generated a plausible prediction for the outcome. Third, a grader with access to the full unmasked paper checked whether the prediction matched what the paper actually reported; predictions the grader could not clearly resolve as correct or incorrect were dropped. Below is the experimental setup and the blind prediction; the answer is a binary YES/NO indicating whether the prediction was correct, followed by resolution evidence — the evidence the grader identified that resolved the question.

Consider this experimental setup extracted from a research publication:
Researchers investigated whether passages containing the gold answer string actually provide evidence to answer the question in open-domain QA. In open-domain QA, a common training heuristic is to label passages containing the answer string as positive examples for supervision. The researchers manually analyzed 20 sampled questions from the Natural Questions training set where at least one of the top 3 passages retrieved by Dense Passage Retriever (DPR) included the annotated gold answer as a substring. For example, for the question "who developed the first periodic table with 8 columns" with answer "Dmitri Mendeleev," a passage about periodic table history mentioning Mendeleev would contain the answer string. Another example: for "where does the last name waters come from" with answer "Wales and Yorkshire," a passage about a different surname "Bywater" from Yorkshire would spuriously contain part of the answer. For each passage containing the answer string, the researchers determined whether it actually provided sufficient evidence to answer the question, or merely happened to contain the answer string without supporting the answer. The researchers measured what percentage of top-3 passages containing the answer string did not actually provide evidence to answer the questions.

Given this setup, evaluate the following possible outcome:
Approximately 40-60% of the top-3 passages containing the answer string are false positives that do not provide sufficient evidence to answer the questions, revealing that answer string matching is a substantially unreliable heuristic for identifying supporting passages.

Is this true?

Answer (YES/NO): NO